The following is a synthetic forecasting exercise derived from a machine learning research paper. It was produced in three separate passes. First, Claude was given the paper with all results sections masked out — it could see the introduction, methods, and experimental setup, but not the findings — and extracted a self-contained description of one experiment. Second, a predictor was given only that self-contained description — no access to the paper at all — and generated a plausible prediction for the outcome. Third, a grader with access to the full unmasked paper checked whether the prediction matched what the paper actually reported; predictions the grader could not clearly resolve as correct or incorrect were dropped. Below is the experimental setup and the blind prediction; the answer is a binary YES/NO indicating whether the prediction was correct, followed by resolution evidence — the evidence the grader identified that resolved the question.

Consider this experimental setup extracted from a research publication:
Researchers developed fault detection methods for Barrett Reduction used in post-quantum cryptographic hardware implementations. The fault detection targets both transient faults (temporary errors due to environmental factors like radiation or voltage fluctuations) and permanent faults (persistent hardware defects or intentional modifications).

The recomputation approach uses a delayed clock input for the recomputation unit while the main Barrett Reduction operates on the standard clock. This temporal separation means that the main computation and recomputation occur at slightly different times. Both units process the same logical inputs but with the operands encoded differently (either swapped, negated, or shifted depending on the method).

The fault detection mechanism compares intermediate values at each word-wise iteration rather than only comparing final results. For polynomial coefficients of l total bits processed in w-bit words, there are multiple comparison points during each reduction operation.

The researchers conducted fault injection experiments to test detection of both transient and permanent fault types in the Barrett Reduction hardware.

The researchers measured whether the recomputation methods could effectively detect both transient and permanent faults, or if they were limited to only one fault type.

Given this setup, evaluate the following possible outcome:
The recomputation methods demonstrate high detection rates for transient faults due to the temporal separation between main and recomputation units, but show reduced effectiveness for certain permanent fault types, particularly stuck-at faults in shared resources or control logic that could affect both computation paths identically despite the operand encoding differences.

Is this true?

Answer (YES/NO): NO